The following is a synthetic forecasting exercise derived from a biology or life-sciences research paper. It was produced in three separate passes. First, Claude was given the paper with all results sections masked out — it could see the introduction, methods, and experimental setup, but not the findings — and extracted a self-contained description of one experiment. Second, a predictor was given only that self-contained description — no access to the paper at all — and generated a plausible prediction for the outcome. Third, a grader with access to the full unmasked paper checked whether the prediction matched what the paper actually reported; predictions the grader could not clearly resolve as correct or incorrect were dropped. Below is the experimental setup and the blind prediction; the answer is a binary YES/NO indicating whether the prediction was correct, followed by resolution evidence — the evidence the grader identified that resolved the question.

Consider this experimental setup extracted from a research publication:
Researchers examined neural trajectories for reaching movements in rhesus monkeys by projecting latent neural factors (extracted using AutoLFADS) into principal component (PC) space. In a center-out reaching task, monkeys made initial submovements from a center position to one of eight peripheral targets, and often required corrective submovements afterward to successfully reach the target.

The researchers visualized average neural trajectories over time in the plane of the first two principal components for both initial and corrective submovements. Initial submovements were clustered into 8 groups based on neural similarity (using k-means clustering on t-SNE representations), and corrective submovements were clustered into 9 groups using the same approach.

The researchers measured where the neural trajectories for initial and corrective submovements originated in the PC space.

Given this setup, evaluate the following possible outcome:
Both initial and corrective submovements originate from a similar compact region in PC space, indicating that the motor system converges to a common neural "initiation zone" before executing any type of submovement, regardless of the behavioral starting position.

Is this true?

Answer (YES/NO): NO